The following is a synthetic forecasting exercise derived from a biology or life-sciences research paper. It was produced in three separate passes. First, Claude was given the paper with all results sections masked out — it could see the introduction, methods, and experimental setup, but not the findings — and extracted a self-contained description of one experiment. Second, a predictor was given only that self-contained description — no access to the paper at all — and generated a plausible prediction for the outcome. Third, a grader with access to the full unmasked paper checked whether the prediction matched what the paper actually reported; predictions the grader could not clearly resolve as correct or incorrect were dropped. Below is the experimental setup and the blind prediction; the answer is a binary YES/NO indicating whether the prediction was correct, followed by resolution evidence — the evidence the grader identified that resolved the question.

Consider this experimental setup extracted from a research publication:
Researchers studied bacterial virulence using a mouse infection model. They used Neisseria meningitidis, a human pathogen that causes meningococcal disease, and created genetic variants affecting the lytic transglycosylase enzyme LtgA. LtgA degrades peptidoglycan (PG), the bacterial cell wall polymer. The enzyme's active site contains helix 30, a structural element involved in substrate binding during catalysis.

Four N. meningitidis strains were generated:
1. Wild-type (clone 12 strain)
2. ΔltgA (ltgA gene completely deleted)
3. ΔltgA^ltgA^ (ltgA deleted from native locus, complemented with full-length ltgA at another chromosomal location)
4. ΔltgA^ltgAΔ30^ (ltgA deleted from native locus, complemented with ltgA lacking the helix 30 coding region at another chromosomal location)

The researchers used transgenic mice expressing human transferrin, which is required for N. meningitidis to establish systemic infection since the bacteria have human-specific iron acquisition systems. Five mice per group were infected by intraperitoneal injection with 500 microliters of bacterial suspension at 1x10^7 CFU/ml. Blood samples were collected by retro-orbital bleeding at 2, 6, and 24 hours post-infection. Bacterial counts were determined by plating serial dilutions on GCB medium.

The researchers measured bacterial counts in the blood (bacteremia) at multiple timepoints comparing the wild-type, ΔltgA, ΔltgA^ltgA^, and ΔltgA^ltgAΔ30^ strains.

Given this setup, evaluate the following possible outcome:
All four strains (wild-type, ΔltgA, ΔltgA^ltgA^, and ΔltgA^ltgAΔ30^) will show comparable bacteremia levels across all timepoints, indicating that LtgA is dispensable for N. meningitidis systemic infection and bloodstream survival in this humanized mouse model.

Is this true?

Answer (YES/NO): NO